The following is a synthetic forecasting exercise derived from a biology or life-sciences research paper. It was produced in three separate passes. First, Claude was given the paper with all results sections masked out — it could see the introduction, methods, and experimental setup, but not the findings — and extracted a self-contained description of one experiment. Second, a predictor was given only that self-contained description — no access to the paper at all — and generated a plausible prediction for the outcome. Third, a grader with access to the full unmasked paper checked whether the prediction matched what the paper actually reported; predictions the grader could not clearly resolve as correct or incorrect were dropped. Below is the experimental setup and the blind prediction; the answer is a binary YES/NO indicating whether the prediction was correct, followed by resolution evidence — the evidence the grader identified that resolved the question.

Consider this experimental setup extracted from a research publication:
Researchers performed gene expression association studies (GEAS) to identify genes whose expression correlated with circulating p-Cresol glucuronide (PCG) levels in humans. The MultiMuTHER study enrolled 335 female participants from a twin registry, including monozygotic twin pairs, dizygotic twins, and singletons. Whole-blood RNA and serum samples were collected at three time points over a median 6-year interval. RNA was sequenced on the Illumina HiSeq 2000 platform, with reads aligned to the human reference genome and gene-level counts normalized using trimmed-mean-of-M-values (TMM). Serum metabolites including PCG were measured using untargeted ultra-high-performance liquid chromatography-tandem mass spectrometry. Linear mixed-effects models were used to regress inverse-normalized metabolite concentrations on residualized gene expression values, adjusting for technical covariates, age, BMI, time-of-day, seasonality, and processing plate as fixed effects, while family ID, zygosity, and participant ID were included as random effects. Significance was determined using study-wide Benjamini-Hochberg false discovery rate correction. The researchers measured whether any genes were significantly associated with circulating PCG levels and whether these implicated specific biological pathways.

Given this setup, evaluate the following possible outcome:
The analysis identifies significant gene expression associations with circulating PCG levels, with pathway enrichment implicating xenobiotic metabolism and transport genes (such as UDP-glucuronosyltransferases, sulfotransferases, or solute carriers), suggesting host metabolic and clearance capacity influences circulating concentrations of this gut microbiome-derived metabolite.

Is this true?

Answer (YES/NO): NO